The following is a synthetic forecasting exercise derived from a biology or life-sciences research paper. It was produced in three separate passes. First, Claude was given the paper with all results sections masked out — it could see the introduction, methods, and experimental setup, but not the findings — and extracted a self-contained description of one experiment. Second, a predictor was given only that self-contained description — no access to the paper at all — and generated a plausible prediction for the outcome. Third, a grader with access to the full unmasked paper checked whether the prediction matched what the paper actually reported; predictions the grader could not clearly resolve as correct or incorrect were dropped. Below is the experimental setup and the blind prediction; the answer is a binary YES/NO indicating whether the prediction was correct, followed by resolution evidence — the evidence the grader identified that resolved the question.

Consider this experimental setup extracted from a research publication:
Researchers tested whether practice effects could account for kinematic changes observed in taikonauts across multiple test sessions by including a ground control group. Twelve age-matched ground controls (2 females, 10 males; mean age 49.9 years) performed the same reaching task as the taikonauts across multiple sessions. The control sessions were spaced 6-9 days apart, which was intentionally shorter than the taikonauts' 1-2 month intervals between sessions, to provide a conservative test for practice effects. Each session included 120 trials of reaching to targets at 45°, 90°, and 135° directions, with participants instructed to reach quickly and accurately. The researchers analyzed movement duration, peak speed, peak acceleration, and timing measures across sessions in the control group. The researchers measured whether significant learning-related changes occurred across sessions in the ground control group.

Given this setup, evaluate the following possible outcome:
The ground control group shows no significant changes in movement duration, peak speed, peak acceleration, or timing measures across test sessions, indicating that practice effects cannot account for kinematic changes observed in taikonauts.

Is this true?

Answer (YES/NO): YES